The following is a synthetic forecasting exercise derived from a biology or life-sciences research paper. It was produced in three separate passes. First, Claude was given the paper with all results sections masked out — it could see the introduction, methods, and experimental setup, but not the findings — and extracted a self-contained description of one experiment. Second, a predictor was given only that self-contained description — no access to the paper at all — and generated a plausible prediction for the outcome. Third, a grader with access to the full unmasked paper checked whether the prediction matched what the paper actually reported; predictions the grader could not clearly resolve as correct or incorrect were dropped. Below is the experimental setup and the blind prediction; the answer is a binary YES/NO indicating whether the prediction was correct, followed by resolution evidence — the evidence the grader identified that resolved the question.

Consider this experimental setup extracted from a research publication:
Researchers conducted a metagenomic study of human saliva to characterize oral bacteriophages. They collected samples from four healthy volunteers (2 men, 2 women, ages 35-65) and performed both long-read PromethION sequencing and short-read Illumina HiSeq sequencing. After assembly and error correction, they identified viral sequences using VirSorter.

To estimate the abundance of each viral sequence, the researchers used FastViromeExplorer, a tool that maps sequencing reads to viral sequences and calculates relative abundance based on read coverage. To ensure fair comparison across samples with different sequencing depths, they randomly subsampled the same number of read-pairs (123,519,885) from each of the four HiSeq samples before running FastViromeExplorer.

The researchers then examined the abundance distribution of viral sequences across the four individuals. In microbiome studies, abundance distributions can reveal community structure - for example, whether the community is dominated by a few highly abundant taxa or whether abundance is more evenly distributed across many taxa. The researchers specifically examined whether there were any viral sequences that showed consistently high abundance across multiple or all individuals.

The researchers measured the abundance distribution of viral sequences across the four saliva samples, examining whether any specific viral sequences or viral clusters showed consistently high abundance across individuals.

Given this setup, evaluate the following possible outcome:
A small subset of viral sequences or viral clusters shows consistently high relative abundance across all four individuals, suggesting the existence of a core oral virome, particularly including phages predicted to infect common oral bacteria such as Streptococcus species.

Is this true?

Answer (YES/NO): YES